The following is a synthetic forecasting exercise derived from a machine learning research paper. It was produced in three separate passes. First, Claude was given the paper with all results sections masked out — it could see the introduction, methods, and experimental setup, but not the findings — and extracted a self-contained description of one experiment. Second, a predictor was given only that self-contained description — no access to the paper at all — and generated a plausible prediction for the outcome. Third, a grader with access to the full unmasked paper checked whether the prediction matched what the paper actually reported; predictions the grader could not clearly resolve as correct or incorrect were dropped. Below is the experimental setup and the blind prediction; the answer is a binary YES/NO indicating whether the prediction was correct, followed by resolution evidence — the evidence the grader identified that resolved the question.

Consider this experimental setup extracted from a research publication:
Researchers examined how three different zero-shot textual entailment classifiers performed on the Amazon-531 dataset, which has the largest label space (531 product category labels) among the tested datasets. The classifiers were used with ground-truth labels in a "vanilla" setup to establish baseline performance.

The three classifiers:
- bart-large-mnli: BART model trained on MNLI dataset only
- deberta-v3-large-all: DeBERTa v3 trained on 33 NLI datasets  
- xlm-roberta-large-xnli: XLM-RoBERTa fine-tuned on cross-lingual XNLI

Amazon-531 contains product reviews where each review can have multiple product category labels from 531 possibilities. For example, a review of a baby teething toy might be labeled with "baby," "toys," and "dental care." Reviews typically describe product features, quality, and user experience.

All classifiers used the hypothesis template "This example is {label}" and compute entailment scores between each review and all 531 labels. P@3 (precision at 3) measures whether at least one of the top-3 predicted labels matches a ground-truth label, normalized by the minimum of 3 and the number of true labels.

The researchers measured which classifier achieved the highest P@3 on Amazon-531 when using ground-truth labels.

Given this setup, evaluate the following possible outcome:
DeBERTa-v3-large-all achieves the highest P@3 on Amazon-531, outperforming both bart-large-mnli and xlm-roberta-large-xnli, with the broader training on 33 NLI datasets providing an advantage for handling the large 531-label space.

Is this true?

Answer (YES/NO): YES